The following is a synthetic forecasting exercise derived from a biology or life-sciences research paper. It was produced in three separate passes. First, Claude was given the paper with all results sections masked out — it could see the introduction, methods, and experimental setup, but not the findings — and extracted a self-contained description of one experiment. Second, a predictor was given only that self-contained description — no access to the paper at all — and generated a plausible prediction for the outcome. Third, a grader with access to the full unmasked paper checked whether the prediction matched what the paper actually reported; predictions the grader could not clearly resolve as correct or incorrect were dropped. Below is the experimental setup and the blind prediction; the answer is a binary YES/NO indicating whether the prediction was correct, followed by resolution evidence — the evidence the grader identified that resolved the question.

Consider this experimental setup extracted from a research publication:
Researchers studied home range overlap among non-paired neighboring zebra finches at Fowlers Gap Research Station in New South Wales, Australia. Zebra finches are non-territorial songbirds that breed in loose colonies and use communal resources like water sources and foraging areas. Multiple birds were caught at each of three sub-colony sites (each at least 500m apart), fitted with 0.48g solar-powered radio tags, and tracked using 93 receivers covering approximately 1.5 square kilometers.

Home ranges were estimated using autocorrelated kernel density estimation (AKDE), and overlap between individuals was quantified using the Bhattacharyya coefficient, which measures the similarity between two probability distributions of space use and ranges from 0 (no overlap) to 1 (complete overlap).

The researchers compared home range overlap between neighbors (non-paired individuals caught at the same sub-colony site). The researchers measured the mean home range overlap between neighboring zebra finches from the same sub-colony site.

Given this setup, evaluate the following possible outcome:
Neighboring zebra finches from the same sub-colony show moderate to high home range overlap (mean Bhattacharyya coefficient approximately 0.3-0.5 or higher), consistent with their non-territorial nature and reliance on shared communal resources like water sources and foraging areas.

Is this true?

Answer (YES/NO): YES